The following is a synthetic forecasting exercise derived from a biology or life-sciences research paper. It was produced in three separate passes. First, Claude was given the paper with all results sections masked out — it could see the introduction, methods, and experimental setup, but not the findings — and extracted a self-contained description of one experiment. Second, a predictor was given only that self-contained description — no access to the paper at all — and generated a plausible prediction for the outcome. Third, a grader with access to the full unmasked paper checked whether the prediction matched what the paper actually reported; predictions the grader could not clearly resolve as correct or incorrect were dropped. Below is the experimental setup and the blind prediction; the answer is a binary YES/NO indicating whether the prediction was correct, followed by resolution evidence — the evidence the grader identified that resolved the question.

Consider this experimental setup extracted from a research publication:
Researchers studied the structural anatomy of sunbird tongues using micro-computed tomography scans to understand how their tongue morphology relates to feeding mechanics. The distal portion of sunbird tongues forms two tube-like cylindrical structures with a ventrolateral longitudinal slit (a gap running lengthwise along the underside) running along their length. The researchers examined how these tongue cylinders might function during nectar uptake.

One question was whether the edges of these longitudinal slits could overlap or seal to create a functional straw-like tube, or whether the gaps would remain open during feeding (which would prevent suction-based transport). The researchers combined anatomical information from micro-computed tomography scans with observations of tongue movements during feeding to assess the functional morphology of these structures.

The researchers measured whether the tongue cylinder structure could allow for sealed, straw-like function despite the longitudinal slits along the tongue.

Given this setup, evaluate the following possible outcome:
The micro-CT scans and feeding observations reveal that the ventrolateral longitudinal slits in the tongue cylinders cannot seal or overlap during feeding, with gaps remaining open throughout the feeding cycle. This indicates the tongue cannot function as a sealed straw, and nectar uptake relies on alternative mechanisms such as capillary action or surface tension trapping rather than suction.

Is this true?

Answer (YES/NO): NO